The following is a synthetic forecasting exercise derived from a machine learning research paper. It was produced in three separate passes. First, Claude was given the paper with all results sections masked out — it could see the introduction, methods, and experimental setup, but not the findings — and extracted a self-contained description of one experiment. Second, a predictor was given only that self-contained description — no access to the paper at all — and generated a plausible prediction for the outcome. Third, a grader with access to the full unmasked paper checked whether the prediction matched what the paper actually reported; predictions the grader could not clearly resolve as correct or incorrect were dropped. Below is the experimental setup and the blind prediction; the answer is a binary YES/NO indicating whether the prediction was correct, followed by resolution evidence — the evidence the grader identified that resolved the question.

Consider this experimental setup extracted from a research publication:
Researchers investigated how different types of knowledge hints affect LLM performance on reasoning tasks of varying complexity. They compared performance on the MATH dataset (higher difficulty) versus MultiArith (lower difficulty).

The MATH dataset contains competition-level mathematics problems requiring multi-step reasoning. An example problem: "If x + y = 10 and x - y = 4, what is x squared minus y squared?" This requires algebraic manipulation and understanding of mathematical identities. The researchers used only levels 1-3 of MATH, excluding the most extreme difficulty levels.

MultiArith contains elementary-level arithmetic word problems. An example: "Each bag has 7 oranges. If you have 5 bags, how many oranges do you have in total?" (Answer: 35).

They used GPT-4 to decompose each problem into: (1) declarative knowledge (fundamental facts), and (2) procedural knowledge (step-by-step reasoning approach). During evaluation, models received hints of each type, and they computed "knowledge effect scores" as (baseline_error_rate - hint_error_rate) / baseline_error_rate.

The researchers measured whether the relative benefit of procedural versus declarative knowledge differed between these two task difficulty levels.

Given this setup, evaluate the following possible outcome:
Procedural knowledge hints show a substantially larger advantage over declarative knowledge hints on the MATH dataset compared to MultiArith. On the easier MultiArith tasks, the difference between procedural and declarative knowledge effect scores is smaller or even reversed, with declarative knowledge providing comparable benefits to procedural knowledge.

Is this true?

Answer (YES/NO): NO